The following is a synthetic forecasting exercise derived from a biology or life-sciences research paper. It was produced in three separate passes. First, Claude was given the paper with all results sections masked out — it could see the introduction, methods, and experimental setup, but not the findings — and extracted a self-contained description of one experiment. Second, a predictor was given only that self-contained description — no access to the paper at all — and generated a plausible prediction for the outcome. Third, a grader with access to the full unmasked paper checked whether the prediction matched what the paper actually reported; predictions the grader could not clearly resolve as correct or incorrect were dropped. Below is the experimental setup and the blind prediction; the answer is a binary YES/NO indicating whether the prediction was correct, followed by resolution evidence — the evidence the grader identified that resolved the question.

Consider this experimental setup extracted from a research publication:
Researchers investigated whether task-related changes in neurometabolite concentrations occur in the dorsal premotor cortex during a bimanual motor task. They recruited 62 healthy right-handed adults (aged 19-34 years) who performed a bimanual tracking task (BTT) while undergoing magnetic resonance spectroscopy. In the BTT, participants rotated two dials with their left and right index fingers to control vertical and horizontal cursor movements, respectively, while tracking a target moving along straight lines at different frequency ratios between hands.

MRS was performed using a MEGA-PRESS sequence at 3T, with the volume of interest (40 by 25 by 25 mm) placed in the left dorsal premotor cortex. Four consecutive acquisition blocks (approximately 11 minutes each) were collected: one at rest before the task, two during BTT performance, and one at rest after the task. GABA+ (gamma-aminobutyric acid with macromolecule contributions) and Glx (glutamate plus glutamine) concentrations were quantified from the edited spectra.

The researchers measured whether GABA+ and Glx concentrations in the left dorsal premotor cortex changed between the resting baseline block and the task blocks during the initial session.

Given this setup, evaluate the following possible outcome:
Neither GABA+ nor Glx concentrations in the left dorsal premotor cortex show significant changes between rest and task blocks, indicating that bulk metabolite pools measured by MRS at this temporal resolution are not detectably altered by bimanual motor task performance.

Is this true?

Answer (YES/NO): YES